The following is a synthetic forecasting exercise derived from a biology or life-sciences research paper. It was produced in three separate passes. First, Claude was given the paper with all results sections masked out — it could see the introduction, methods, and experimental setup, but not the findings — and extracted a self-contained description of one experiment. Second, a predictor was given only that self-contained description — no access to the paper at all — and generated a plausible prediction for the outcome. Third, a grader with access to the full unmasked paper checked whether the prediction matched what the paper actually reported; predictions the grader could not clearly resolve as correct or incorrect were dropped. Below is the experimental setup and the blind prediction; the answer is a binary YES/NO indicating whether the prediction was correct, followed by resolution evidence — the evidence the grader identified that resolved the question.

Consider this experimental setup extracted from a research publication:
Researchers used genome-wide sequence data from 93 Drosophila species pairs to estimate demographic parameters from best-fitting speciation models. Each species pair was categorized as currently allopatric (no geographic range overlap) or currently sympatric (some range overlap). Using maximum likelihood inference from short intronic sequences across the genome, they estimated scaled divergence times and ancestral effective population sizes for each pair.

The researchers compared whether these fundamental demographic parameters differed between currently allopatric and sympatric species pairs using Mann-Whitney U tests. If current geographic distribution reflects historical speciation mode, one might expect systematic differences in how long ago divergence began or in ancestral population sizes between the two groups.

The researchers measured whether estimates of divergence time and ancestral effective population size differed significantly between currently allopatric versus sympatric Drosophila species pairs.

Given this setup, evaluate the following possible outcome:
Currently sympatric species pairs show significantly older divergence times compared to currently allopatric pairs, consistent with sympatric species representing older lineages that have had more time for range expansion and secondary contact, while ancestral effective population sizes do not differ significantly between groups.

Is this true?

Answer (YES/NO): NO